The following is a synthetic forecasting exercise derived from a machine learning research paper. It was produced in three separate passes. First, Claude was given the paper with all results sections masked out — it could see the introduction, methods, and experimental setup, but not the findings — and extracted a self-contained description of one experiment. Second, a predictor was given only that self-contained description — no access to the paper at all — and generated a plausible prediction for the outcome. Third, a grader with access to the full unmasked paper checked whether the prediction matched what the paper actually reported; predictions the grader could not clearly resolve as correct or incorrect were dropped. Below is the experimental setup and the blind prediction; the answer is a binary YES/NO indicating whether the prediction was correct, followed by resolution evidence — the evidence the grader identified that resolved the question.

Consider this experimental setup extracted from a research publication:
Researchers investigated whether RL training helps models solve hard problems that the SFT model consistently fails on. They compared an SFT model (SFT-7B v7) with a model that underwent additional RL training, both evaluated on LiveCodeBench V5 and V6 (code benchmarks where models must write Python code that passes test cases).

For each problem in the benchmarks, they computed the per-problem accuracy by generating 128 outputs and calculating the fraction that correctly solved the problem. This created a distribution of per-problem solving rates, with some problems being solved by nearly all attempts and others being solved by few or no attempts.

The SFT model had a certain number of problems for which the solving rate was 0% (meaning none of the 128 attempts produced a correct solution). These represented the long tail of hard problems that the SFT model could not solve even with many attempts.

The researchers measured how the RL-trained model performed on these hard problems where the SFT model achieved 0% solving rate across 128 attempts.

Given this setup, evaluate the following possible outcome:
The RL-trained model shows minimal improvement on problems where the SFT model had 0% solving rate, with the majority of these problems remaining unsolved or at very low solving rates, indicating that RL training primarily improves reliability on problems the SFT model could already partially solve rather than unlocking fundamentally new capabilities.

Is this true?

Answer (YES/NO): NO